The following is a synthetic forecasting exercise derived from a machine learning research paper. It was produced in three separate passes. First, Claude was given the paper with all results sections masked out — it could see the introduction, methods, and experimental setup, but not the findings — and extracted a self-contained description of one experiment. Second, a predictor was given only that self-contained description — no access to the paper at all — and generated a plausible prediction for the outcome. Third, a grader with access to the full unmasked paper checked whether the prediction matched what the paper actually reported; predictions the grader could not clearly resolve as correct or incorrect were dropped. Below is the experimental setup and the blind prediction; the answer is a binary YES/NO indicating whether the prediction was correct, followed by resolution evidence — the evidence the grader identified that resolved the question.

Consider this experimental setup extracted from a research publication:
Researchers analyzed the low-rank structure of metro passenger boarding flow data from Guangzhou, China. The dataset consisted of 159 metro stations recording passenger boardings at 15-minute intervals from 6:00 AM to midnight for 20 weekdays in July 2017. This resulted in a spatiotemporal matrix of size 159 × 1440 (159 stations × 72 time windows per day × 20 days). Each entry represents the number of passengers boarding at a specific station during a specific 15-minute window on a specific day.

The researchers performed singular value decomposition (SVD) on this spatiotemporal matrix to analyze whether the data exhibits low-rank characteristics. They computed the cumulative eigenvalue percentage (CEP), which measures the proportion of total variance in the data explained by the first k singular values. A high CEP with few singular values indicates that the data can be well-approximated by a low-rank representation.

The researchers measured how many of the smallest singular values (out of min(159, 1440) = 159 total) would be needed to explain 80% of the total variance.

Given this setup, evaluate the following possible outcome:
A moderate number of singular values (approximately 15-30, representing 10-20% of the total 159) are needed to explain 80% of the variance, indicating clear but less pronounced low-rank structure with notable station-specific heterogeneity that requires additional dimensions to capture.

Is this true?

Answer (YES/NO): YES